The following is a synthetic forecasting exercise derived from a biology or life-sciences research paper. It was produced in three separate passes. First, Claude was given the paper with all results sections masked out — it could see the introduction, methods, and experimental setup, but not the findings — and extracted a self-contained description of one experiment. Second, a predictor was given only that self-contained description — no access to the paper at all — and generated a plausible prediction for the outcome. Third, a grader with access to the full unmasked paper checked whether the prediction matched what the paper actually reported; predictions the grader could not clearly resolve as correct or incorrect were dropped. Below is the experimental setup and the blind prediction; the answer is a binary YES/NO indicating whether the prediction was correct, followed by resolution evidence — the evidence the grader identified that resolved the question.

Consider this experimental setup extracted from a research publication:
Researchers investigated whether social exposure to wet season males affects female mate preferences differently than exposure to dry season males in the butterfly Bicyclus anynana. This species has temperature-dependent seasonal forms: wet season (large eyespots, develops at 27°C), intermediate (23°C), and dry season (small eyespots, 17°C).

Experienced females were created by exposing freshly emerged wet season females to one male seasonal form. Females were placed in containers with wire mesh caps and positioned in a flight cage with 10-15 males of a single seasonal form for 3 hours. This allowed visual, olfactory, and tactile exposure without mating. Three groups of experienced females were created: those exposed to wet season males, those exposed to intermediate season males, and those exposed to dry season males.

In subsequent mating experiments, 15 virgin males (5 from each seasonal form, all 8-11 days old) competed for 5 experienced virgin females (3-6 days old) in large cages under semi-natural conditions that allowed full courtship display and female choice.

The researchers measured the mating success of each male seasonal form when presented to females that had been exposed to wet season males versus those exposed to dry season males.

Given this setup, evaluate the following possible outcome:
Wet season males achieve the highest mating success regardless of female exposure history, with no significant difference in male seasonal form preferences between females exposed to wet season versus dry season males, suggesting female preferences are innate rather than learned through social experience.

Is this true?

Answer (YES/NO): NO